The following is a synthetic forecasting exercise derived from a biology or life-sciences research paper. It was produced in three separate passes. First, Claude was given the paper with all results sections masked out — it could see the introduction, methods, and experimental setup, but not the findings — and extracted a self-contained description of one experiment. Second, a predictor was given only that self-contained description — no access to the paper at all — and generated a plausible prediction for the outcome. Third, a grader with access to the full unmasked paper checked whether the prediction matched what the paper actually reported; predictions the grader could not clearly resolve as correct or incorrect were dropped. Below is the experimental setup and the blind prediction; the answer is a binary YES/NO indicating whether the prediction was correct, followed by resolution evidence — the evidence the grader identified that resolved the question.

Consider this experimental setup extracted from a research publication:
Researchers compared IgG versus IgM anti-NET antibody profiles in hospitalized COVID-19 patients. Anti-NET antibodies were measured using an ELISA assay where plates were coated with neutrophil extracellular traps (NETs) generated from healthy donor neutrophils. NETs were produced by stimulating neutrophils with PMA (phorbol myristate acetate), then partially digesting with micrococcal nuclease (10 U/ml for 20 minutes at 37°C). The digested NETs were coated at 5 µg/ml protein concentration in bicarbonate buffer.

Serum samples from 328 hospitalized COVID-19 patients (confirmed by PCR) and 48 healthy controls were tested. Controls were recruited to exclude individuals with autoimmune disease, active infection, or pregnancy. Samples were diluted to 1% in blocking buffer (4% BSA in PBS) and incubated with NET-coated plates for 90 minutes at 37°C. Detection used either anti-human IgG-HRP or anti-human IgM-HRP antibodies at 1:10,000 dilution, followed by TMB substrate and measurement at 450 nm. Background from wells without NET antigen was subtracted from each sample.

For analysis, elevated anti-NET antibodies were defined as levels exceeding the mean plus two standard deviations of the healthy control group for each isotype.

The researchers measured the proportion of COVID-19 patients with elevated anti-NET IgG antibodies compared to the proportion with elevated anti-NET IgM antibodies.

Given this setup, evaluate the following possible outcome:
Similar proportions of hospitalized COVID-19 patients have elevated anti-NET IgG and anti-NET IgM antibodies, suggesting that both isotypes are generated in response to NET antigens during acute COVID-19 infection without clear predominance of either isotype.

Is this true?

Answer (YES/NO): NO